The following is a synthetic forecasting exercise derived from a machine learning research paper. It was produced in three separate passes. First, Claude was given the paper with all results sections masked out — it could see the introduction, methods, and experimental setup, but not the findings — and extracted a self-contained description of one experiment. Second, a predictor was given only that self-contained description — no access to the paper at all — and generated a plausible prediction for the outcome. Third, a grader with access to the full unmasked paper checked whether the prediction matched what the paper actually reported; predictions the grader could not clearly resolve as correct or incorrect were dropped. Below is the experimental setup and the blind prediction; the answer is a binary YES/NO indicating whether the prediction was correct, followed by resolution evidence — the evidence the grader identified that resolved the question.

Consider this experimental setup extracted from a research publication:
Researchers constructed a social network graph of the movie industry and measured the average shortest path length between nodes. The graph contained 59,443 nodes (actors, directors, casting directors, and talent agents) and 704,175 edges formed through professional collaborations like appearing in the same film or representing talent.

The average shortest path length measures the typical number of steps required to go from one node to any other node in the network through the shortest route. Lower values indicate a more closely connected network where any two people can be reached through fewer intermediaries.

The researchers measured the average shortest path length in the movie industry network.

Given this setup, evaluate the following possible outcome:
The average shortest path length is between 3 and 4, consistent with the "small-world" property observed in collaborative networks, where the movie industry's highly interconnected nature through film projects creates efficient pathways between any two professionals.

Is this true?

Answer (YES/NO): NO